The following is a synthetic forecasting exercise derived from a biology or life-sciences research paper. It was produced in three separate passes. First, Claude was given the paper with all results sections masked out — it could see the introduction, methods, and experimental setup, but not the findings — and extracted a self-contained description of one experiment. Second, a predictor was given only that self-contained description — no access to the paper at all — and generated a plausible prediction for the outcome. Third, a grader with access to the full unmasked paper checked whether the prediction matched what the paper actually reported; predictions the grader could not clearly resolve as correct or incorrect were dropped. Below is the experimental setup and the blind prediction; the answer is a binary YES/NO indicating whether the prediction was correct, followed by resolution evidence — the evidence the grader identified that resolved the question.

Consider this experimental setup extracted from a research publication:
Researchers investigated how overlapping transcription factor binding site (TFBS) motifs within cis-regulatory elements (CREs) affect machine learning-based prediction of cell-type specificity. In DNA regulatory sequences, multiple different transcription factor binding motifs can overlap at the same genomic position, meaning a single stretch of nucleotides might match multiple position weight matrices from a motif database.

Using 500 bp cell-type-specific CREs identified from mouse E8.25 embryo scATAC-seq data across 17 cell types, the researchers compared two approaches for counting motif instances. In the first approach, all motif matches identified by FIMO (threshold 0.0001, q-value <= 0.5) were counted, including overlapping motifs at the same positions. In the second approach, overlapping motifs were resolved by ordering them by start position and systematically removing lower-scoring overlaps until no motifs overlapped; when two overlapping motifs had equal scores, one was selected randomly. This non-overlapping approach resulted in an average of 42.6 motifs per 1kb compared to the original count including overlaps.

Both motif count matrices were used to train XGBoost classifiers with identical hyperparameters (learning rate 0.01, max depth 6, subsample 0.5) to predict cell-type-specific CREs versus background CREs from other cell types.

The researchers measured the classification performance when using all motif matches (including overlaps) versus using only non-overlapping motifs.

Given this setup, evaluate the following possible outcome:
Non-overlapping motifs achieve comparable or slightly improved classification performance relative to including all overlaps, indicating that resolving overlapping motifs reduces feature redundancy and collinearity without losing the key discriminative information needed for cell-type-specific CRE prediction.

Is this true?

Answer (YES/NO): NO